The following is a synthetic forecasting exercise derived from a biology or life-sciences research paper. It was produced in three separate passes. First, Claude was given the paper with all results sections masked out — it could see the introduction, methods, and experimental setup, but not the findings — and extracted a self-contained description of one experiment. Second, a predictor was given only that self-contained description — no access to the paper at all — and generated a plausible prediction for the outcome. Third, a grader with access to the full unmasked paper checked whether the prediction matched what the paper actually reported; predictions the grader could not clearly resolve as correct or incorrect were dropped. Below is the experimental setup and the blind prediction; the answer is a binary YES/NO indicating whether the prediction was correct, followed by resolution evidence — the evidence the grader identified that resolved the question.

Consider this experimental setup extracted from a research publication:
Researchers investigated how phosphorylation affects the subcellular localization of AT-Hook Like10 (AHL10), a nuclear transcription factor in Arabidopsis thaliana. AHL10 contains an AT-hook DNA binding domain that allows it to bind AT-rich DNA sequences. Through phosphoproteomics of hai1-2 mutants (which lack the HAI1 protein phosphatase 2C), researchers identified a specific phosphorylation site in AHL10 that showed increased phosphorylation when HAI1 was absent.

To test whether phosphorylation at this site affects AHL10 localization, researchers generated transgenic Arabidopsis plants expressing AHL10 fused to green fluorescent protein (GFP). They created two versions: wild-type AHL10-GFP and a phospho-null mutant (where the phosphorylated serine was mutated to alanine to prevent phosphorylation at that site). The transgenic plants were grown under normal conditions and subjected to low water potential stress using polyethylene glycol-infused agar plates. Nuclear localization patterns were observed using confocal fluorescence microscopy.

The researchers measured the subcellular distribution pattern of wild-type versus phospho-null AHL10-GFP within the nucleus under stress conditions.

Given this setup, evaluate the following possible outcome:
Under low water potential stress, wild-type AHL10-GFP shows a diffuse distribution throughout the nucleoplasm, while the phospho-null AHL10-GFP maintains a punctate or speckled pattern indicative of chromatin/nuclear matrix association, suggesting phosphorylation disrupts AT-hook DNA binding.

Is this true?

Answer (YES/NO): NO